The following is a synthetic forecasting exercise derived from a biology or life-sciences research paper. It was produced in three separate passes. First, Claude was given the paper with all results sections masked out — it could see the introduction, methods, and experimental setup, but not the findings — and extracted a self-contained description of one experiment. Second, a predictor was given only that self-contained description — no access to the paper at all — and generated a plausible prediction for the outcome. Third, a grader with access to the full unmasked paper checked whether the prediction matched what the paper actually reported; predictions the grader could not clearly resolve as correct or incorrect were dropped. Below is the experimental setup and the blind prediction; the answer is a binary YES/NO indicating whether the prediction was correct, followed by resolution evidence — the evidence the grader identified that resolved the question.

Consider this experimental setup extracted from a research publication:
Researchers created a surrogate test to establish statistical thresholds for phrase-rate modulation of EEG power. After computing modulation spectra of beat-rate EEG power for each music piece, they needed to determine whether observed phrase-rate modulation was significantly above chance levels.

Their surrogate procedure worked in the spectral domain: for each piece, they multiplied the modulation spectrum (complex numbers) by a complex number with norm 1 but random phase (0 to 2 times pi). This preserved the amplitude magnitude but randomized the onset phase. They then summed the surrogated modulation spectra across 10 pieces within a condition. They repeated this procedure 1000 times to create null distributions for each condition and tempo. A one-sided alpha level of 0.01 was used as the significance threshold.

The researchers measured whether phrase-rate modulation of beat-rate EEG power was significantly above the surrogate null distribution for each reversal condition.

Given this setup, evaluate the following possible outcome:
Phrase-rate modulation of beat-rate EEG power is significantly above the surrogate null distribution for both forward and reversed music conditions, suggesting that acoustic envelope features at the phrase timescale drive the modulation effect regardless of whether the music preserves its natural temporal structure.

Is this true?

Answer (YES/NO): NO